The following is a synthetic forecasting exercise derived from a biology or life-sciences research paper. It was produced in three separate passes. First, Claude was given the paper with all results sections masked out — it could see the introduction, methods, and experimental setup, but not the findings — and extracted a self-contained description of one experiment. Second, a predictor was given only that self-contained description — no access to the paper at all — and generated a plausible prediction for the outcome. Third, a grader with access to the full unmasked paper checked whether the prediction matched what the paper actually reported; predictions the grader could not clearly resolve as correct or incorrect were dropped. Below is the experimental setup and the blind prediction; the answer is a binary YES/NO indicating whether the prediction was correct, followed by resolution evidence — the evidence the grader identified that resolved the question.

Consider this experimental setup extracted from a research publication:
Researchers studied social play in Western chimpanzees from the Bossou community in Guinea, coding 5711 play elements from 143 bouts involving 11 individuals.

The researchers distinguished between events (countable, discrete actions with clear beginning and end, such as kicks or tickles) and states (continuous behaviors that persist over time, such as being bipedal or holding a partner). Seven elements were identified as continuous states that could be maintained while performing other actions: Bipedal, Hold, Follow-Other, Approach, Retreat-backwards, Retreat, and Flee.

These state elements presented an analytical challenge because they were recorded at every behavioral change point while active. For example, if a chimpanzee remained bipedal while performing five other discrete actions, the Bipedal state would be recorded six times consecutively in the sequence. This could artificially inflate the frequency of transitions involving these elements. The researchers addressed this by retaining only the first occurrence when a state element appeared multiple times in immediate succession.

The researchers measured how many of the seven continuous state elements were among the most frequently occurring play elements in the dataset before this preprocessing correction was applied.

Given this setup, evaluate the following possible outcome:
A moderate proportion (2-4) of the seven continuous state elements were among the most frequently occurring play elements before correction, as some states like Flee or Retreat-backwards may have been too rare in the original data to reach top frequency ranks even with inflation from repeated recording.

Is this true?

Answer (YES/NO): NO